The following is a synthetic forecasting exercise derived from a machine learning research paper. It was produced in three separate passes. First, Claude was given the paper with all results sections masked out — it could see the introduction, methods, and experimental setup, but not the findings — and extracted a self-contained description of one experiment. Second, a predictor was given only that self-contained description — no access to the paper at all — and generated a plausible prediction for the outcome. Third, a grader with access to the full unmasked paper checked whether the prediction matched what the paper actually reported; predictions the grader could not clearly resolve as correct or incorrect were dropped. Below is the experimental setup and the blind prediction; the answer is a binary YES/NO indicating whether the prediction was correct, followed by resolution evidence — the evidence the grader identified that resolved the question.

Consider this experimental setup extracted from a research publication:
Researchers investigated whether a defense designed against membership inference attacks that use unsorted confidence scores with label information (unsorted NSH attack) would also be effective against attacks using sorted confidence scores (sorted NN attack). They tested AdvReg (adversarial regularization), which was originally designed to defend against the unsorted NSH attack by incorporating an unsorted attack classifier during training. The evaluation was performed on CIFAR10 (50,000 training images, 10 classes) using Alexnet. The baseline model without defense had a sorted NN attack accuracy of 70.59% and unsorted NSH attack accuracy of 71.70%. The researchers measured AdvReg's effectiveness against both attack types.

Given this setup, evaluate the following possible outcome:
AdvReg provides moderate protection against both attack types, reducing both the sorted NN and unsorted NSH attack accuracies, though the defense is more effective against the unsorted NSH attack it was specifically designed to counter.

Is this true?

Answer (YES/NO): NO